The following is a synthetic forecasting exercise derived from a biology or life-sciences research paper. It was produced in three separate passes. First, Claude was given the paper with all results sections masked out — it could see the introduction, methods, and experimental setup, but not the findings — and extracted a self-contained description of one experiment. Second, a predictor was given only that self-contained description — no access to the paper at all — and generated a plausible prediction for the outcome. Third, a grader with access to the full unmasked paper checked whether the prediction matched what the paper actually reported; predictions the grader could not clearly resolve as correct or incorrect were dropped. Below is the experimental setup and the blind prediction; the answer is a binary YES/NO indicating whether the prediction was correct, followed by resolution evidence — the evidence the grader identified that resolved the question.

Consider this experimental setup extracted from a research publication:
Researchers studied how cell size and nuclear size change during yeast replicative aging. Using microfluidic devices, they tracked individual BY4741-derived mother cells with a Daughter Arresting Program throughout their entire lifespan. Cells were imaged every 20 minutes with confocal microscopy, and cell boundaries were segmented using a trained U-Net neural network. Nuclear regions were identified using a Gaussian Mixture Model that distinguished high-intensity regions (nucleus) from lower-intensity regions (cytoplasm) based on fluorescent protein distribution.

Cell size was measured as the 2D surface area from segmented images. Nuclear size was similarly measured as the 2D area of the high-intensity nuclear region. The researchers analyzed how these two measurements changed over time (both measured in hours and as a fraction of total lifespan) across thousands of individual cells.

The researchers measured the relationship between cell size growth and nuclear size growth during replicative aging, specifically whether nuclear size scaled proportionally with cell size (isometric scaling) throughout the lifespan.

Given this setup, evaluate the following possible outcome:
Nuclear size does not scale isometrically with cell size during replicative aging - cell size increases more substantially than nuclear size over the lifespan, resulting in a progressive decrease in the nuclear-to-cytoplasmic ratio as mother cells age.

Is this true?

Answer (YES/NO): NO